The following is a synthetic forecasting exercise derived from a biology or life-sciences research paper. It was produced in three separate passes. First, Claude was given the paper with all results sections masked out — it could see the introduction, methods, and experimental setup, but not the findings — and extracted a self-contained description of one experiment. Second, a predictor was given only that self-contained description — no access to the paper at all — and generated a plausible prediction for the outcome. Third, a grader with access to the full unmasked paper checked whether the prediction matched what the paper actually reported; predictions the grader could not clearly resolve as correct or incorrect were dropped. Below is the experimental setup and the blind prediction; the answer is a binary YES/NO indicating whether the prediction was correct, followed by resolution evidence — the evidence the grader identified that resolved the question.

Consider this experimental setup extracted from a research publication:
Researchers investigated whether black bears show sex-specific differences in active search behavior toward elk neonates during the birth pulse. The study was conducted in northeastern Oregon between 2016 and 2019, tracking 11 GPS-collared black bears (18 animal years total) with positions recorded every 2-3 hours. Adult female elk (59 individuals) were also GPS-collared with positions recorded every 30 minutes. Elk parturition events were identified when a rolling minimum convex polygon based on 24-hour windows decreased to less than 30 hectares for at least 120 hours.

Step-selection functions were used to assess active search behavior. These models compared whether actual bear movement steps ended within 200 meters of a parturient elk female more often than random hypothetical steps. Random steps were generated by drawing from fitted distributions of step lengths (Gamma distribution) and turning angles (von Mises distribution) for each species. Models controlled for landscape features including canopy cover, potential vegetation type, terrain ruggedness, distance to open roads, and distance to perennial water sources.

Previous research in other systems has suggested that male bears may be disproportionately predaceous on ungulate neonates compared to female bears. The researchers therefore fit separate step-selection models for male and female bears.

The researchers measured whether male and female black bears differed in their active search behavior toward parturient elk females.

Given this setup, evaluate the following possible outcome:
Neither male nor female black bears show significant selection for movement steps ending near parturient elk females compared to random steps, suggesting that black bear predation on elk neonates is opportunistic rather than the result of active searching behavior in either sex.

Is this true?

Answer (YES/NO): NO